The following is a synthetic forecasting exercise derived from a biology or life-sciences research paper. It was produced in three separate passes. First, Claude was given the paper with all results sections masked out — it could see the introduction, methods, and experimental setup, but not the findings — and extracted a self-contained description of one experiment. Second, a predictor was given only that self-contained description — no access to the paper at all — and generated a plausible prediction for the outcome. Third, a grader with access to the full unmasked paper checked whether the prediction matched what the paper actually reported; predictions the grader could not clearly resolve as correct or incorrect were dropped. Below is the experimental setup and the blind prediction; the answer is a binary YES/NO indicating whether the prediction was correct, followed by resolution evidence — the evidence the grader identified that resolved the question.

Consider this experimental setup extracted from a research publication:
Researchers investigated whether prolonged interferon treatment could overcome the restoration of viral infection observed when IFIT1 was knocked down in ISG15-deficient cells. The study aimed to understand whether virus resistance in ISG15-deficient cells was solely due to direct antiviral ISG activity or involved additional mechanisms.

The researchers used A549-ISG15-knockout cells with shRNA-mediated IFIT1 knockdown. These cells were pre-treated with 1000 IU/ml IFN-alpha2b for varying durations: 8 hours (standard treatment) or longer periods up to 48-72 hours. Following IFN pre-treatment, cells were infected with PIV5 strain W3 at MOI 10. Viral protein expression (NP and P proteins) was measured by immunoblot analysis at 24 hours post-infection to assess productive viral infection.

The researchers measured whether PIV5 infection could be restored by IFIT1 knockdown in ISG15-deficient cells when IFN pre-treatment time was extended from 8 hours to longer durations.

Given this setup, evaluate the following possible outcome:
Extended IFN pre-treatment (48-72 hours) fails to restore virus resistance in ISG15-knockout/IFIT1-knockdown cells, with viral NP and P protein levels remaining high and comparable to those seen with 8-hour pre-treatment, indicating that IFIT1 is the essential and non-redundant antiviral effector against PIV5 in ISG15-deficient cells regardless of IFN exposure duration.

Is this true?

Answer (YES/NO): NO